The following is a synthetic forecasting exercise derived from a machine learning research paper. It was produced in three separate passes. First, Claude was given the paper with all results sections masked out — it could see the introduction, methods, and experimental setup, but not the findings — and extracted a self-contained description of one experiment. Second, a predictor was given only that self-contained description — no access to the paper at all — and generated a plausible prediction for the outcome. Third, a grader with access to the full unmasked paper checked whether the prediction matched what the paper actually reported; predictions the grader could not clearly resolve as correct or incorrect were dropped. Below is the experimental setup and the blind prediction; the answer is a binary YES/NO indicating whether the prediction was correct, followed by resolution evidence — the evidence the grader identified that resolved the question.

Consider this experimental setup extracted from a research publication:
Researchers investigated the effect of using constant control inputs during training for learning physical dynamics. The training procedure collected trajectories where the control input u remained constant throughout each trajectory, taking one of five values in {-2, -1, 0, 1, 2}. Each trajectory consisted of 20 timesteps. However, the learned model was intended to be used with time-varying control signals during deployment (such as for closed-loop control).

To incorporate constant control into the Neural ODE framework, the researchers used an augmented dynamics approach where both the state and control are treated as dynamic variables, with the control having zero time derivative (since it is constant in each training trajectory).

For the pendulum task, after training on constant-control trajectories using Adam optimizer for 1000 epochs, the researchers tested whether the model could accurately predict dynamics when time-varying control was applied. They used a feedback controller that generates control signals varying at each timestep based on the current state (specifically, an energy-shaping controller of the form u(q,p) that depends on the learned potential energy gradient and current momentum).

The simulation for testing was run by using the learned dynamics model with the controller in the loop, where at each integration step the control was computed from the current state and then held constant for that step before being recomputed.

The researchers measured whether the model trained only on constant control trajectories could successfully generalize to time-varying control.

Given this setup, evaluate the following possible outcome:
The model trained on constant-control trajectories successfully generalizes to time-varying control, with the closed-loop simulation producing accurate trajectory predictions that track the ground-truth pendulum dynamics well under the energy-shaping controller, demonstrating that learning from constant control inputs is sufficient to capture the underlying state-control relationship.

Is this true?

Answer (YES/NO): YES